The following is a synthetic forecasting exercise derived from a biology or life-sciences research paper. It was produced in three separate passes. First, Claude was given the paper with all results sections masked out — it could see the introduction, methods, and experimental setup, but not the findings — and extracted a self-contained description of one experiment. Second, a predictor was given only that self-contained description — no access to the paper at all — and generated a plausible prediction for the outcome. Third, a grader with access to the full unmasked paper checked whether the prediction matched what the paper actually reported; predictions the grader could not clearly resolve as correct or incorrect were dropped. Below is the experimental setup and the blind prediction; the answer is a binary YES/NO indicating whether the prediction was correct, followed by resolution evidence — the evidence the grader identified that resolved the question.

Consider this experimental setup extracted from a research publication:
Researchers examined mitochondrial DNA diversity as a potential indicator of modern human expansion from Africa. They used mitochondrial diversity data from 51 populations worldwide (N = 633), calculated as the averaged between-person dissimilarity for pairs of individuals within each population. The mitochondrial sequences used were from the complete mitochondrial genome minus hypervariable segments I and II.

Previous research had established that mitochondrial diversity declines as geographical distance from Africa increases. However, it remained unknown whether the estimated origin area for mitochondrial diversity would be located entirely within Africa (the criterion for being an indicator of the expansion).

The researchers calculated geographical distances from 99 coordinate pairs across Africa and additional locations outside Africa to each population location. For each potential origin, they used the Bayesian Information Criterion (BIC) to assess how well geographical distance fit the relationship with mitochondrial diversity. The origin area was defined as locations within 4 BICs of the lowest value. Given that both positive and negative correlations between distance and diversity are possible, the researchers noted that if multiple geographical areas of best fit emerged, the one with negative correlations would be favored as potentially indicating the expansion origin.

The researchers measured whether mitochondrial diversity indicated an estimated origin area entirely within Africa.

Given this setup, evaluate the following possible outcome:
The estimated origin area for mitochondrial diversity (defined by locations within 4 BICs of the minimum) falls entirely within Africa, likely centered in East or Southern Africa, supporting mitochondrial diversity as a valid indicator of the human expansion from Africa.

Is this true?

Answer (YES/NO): NO